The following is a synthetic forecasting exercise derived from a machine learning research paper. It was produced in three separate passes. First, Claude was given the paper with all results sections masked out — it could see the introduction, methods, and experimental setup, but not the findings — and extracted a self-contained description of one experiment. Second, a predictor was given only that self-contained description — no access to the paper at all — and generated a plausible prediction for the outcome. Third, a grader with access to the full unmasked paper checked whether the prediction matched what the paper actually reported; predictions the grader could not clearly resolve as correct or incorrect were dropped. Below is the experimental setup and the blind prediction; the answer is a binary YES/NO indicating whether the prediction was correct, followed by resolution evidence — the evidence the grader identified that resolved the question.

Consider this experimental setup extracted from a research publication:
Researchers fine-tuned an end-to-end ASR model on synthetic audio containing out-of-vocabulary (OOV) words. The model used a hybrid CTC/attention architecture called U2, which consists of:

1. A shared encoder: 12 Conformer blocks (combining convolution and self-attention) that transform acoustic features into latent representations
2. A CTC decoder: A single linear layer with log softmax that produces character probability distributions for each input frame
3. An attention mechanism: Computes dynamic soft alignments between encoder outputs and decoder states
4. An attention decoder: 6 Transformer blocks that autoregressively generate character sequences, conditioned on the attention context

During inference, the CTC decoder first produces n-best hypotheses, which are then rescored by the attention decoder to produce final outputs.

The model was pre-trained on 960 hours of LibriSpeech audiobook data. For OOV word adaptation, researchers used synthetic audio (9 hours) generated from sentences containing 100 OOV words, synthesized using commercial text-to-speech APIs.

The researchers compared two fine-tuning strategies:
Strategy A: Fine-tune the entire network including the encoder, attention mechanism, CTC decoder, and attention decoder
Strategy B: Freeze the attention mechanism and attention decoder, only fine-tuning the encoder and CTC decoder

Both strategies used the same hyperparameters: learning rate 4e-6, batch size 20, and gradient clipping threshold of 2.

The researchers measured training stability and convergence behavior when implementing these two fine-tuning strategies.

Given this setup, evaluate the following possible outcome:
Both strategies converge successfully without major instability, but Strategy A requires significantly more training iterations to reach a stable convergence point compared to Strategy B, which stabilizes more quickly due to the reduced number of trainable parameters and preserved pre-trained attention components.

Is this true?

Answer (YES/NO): NO